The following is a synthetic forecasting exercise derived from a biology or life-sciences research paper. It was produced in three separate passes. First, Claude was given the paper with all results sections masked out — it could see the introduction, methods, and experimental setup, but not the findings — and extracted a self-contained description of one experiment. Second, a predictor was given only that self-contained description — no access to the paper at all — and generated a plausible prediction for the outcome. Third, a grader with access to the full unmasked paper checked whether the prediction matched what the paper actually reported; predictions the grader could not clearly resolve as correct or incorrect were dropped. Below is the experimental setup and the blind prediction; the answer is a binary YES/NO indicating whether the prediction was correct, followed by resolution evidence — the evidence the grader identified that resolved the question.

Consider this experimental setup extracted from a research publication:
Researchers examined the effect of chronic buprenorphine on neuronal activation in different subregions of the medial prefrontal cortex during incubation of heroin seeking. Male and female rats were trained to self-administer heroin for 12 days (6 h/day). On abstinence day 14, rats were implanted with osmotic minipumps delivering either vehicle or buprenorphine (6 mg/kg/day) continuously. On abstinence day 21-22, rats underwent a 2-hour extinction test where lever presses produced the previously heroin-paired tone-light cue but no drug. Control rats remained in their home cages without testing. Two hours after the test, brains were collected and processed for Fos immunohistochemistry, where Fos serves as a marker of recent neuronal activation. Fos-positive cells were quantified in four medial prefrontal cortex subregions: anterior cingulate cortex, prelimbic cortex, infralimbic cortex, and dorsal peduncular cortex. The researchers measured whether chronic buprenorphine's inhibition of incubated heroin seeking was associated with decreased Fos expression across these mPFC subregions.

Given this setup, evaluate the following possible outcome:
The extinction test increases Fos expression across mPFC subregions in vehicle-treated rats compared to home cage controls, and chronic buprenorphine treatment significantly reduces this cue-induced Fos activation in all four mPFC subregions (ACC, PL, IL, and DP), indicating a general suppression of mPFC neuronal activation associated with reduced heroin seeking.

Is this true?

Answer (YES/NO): NO